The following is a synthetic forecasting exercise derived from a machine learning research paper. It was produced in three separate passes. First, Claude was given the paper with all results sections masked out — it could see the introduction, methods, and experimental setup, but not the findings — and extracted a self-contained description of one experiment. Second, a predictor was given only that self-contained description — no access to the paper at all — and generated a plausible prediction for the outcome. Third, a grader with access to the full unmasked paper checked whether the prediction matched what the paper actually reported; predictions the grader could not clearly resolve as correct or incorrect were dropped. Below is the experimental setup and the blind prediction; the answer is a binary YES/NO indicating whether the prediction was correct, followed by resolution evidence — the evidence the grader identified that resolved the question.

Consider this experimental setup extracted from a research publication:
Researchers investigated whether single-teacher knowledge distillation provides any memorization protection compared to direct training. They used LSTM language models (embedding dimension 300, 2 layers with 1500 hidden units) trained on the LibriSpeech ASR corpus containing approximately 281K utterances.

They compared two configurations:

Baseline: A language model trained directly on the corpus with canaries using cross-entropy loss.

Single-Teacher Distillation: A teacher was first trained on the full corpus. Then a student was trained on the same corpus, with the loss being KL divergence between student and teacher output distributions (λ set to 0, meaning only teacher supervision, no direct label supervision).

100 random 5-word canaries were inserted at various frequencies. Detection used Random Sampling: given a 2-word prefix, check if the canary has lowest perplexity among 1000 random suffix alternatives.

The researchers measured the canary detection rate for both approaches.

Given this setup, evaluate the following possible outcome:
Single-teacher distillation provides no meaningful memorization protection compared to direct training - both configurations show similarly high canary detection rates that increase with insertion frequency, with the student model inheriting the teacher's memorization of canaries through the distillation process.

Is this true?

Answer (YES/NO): YES